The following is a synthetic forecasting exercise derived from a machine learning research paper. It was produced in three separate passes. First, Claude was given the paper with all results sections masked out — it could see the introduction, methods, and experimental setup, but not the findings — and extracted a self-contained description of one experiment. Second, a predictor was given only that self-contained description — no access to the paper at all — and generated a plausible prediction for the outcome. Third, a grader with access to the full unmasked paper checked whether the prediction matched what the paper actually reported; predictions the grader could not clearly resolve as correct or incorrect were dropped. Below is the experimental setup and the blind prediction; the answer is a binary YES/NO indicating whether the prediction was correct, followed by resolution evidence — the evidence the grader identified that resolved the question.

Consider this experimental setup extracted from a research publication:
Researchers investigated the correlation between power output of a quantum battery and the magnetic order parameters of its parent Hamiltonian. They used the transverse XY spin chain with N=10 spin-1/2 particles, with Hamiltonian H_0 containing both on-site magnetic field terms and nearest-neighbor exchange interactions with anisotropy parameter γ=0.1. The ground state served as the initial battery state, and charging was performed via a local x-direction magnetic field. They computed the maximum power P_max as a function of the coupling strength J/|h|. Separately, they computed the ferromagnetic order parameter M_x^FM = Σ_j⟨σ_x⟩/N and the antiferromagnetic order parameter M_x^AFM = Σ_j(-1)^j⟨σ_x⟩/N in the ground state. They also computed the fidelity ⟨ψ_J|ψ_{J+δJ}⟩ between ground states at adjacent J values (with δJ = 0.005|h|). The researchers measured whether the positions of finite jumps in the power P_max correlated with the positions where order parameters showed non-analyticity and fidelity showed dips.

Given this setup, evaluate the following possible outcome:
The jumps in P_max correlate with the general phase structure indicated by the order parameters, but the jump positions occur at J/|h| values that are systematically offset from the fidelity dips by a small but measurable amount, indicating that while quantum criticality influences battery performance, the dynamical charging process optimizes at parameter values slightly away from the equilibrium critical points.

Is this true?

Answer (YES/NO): NO